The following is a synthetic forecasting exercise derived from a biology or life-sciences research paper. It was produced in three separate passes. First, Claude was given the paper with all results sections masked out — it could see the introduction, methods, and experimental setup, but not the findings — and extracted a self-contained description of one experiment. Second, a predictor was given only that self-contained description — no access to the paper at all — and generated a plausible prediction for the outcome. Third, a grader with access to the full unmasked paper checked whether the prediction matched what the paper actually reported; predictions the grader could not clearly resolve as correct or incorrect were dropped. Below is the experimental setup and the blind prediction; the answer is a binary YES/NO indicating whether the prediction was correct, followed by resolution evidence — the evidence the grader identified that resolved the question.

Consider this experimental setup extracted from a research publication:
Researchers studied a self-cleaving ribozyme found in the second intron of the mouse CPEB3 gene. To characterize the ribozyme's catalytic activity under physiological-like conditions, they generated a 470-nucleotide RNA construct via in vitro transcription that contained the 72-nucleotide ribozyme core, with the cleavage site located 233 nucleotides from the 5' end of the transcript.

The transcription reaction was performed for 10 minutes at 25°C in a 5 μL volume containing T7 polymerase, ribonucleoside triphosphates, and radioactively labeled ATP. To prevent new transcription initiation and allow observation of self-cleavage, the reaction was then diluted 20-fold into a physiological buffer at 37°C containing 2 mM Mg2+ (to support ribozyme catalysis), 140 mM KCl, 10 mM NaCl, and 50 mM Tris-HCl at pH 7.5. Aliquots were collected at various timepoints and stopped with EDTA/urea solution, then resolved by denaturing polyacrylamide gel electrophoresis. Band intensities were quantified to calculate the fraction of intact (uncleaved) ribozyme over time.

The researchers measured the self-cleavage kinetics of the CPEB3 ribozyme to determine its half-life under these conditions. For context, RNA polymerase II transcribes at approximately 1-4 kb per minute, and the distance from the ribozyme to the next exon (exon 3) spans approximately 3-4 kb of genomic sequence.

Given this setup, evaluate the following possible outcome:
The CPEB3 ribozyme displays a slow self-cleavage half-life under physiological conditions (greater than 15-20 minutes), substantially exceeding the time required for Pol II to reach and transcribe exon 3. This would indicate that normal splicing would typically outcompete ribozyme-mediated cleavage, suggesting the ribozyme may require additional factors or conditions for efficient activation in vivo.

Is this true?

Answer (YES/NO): NO